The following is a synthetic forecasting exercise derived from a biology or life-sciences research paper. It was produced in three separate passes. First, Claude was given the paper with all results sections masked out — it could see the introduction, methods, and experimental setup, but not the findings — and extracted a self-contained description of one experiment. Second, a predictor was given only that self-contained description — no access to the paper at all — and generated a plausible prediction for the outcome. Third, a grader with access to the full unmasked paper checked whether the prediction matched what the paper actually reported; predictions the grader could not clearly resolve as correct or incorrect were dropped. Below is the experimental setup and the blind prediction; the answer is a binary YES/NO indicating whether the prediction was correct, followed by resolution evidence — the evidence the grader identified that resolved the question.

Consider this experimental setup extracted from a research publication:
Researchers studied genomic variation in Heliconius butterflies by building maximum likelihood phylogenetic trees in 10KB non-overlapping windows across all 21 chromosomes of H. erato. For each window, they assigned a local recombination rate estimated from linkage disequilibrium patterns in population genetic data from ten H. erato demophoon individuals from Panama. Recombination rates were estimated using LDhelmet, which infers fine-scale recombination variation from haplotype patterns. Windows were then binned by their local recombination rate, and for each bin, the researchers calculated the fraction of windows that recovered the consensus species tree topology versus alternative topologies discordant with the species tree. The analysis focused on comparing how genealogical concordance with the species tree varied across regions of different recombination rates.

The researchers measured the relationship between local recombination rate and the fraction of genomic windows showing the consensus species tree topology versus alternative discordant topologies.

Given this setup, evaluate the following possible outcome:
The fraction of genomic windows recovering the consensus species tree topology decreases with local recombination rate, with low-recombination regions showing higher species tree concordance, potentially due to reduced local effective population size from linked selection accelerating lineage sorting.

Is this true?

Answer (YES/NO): YES